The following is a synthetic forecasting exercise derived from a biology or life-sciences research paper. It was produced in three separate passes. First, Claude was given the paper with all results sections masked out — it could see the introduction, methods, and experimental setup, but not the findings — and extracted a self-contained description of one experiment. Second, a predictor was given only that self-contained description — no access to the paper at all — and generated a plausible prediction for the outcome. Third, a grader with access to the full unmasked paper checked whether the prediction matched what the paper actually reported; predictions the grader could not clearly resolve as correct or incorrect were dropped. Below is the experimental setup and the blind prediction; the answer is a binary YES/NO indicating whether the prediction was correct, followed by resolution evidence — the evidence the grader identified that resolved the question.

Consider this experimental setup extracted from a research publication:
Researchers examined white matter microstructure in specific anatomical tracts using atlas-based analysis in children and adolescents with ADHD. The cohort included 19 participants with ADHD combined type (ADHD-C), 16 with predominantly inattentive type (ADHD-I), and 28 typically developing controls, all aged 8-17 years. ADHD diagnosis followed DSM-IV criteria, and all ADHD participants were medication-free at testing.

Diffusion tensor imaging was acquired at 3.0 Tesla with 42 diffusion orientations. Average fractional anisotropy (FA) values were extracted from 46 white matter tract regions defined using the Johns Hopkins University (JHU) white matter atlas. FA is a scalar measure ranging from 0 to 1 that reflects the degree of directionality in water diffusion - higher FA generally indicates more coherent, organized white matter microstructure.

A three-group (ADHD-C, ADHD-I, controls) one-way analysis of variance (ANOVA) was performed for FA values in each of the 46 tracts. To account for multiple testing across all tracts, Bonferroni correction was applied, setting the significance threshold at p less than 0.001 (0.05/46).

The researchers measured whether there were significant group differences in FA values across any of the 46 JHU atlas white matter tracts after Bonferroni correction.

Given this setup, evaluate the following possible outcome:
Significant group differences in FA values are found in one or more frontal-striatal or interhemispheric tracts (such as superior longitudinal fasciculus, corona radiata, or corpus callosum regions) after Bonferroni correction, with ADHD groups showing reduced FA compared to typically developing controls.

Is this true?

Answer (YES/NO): NO